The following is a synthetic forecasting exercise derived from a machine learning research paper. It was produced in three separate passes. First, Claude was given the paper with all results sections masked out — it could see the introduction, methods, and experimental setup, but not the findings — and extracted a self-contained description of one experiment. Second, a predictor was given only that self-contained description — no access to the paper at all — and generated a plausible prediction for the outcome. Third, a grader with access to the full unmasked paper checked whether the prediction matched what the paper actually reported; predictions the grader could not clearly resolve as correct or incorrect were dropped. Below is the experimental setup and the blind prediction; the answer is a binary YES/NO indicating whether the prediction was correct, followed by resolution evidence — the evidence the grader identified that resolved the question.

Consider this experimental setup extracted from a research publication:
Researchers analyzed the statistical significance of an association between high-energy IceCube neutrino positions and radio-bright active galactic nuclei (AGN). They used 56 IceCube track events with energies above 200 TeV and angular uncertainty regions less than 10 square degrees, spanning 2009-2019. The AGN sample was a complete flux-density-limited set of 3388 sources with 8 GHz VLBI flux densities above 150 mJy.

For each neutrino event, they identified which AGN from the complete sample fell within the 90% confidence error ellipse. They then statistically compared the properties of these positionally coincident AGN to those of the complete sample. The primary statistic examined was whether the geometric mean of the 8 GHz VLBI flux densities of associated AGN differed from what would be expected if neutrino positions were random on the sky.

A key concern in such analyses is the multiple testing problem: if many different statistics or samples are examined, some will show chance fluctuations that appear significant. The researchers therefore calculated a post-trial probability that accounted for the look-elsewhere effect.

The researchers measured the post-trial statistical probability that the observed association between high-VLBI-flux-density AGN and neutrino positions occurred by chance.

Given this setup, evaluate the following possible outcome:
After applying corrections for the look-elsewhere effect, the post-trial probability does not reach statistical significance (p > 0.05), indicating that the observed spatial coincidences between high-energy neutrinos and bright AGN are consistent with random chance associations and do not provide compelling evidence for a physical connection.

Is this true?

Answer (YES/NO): NO